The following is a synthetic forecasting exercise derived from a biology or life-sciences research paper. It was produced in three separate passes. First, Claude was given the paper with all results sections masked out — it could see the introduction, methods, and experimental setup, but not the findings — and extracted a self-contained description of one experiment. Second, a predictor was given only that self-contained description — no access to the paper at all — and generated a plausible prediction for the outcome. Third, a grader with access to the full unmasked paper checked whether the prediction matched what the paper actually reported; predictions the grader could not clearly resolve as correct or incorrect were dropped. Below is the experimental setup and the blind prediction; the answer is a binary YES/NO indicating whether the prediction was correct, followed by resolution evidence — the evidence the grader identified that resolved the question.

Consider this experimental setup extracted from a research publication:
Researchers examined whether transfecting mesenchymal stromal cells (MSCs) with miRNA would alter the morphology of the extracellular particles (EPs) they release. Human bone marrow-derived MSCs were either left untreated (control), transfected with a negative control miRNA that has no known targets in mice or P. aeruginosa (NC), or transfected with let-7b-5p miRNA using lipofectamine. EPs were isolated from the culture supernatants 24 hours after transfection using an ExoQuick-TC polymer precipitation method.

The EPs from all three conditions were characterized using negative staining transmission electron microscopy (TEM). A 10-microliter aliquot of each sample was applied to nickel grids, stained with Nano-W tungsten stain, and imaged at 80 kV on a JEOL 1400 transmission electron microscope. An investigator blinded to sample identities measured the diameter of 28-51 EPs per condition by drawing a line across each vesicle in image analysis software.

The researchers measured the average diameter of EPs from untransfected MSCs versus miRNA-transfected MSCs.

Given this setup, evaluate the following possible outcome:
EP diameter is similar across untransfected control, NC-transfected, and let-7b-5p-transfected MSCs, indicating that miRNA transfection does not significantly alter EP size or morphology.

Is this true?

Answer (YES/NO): YES